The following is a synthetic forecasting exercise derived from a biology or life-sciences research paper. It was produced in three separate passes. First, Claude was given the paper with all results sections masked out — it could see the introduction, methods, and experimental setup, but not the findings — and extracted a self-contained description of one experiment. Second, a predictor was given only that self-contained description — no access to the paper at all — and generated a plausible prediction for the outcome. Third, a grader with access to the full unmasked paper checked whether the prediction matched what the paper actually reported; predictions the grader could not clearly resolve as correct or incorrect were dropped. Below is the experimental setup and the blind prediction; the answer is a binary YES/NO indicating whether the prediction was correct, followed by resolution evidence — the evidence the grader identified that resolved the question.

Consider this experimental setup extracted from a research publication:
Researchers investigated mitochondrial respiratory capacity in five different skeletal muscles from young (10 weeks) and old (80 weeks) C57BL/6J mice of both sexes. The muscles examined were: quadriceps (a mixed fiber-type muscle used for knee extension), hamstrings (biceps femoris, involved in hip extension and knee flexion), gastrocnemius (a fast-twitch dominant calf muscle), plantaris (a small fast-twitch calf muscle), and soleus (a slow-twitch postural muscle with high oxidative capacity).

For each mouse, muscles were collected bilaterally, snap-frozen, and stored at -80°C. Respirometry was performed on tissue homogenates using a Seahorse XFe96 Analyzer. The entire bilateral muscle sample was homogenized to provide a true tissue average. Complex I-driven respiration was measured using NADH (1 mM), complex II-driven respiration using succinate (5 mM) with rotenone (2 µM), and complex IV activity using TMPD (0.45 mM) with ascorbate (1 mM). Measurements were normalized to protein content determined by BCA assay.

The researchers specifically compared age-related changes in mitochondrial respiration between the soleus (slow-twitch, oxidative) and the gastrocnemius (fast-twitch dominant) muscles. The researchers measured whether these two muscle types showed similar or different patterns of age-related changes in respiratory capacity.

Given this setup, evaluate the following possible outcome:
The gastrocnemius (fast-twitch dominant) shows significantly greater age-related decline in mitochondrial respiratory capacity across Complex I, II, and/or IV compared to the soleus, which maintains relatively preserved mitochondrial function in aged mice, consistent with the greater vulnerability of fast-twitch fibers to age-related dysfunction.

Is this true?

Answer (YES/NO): NO